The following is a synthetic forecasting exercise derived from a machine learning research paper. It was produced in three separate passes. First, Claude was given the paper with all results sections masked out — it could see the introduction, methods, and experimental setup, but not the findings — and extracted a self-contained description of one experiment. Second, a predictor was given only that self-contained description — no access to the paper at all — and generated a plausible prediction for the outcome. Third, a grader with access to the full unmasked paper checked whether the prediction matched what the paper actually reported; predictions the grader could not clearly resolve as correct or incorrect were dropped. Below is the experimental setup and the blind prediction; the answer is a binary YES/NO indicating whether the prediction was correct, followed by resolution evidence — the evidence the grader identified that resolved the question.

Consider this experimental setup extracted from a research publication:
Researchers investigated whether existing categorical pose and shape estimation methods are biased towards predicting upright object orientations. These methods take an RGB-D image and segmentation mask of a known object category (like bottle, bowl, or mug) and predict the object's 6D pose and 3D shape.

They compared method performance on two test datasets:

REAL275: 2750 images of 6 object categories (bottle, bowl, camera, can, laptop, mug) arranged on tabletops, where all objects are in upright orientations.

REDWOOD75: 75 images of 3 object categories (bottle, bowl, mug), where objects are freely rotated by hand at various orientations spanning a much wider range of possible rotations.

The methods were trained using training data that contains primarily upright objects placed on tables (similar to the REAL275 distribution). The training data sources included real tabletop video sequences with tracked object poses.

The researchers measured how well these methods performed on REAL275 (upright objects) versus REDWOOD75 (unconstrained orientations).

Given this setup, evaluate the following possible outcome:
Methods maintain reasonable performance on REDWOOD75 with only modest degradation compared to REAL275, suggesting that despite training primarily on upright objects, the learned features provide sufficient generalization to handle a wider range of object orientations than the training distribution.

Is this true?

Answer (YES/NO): NO